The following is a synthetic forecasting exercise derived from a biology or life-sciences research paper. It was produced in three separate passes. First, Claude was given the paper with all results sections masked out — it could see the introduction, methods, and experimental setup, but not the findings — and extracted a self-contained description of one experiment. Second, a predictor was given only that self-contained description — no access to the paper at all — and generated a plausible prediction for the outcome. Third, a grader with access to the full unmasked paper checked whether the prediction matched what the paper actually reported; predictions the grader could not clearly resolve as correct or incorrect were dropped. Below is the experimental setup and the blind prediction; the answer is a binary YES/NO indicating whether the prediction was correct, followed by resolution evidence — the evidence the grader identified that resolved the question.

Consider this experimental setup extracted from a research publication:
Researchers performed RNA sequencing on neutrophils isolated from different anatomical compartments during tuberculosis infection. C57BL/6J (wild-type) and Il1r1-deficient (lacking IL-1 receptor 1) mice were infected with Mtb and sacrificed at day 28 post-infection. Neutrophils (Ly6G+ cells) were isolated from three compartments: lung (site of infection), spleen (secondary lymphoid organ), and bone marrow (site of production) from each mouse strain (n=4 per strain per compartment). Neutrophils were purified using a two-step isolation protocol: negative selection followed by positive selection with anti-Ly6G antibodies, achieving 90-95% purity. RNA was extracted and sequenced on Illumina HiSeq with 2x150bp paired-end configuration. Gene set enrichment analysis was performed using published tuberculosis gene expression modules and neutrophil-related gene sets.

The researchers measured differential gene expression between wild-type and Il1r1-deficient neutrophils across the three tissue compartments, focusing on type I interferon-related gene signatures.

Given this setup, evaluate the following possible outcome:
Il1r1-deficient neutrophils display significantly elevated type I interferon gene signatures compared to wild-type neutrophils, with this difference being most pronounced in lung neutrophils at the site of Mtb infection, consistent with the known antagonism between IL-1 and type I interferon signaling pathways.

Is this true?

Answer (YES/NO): YES